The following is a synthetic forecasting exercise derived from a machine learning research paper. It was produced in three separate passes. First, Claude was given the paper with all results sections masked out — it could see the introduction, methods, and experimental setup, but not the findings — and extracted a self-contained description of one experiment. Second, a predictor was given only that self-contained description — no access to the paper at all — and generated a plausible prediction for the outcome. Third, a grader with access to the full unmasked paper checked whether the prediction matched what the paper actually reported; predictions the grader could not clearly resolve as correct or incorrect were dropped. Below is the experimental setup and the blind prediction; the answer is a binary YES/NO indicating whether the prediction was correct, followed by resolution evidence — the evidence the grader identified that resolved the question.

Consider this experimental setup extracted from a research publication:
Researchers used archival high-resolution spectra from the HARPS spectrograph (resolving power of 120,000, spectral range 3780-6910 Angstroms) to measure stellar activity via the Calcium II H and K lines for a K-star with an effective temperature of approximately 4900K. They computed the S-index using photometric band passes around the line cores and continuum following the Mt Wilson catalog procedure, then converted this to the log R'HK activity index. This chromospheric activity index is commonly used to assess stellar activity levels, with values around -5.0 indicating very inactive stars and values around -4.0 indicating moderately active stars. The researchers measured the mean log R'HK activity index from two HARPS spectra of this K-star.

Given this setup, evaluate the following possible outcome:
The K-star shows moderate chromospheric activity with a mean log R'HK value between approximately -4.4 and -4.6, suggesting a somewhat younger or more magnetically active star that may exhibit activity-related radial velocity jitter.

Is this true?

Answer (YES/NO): NO